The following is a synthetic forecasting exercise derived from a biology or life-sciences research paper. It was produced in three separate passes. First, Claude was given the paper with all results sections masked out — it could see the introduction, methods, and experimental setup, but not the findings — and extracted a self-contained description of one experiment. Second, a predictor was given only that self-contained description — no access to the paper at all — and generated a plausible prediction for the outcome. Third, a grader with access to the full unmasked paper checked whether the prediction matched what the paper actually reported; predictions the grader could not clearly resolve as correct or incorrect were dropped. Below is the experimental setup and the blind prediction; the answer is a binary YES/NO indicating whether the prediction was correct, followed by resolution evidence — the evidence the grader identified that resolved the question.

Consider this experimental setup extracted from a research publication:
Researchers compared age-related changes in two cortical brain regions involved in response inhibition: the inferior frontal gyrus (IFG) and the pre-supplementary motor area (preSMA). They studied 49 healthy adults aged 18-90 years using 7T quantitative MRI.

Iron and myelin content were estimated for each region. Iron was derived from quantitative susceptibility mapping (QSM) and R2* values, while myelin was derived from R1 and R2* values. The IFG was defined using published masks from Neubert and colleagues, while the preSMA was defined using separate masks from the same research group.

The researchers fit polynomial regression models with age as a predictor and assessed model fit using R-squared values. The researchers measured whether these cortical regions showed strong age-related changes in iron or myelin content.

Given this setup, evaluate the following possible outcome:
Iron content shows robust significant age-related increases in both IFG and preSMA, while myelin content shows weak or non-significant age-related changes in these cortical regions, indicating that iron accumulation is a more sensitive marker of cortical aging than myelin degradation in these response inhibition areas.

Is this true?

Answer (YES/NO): NO